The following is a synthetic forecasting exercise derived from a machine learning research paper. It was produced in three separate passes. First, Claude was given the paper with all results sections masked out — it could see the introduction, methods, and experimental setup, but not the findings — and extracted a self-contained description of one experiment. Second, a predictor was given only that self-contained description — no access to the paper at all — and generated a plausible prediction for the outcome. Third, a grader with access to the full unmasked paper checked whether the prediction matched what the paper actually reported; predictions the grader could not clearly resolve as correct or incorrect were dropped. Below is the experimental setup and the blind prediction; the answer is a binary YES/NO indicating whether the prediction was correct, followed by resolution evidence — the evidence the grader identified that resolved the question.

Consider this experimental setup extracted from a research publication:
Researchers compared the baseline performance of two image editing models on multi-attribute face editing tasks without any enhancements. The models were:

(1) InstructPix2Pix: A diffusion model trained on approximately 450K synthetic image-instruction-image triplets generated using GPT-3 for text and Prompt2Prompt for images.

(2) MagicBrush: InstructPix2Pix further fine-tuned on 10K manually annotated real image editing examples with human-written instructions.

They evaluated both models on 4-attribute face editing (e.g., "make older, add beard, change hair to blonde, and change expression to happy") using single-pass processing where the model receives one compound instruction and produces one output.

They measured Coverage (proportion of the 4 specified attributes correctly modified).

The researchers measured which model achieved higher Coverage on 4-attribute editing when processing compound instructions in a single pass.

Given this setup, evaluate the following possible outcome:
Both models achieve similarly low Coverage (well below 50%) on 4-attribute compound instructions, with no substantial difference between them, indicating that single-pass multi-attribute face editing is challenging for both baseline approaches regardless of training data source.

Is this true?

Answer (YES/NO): YES